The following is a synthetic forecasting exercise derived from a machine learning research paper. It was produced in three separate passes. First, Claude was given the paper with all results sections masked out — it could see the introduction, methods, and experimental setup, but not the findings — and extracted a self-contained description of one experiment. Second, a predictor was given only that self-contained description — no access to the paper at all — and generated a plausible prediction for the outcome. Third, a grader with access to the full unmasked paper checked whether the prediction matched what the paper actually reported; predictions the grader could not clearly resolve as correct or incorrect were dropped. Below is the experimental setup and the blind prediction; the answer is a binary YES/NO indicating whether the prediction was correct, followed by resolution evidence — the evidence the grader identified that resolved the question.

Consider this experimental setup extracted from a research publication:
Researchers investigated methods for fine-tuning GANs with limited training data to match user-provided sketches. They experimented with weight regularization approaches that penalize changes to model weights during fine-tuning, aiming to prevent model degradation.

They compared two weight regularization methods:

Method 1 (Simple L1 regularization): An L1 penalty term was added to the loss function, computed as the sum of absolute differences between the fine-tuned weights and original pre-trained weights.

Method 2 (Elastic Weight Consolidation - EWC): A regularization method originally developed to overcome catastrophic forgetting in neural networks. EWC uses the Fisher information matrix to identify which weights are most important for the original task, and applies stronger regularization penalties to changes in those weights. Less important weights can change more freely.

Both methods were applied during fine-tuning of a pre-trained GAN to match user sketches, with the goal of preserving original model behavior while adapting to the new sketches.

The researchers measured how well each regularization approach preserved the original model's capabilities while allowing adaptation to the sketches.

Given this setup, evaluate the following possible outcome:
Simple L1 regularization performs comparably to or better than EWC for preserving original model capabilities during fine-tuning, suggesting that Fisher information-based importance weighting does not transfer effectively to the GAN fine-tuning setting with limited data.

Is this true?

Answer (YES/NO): YES